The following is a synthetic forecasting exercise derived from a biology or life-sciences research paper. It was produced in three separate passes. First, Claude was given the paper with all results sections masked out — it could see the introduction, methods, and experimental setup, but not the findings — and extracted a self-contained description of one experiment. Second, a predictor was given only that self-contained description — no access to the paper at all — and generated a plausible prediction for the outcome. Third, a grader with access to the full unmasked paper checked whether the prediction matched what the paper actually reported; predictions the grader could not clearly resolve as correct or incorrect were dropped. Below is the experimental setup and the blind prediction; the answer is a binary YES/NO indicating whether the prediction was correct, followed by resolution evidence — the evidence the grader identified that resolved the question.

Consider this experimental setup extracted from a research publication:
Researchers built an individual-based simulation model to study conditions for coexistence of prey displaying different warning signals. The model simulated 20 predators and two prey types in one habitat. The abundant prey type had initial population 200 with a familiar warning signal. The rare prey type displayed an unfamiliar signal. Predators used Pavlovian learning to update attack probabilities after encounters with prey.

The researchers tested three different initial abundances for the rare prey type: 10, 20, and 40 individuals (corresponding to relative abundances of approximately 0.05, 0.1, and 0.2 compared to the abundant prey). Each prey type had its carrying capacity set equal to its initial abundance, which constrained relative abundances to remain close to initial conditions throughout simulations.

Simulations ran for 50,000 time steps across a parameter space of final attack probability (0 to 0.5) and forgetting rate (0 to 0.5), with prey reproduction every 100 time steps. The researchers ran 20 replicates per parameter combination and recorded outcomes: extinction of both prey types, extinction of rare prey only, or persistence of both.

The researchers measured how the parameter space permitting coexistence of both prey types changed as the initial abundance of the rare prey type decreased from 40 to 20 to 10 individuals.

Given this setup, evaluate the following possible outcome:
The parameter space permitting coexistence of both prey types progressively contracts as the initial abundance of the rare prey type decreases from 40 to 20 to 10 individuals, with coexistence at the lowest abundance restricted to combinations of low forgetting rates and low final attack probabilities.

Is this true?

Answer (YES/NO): YES